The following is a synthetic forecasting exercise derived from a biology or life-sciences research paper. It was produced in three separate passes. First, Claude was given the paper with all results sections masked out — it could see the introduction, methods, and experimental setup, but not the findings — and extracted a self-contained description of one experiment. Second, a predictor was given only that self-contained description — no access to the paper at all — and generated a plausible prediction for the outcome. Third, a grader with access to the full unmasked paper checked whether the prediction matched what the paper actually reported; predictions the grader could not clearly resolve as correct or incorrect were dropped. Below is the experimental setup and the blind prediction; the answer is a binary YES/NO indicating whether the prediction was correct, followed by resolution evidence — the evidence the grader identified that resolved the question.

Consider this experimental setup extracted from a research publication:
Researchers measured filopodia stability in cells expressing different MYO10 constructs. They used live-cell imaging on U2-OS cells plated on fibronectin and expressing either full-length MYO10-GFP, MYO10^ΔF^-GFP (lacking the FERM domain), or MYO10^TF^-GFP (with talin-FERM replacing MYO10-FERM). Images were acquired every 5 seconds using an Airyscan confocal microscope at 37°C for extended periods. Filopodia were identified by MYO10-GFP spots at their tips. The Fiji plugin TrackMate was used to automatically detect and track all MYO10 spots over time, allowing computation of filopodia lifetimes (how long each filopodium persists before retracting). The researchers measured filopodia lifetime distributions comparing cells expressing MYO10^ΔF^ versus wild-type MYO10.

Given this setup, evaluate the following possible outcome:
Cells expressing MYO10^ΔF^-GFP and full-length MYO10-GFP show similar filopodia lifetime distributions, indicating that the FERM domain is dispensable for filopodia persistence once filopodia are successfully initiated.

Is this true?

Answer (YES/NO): NO